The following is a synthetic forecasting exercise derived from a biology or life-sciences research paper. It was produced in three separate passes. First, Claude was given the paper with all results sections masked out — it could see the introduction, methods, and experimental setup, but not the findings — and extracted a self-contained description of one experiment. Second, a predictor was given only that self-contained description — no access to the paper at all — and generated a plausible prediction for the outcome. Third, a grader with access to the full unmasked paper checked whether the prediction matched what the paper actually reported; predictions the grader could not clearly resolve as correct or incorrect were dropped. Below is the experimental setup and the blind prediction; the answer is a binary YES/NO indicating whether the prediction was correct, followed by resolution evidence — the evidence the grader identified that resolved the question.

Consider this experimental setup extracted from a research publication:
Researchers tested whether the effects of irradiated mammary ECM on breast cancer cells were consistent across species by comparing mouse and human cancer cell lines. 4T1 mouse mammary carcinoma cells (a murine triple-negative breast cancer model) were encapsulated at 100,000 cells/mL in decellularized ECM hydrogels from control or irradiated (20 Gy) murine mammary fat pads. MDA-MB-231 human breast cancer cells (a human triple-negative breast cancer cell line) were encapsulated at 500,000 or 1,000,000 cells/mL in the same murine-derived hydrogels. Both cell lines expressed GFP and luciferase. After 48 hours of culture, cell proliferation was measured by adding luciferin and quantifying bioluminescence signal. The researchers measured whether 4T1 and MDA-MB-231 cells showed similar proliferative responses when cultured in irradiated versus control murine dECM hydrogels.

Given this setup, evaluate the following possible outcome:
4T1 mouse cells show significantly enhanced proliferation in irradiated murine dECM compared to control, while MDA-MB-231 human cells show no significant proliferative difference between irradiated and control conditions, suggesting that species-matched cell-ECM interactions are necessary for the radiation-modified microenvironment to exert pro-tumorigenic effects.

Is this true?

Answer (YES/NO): NO